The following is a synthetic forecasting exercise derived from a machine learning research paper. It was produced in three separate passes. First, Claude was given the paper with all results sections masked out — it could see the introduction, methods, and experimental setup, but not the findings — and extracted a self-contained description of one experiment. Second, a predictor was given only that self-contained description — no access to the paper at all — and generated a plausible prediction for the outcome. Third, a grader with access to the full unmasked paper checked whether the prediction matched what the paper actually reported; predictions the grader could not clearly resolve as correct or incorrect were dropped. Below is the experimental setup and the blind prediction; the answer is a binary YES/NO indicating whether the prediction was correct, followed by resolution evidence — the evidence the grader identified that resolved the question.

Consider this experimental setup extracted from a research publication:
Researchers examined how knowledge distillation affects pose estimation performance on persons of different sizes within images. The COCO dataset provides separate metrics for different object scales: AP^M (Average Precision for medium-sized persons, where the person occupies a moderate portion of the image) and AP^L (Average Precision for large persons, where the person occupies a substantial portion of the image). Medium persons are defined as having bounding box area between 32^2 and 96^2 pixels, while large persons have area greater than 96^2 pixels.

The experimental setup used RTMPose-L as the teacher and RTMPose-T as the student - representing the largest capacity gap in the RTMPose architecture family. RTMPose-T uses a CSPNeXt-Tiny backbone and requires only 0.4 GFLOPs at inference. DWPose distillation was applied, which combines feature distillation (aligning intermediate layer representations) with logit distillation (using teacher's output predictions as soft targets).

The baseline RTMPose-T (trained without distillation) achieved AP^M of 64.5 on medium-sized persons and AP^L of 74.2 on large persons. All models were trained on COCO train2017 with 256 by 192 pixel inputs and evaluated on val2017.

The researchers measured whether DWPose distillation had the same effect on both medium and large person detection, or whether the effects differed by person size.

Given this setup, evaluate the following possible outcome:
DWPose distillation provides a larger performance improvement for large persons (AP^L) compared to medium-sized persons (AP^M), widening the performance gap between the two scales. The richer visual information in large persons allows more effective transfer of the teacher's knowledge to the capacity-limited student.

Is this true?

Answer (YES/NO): NO